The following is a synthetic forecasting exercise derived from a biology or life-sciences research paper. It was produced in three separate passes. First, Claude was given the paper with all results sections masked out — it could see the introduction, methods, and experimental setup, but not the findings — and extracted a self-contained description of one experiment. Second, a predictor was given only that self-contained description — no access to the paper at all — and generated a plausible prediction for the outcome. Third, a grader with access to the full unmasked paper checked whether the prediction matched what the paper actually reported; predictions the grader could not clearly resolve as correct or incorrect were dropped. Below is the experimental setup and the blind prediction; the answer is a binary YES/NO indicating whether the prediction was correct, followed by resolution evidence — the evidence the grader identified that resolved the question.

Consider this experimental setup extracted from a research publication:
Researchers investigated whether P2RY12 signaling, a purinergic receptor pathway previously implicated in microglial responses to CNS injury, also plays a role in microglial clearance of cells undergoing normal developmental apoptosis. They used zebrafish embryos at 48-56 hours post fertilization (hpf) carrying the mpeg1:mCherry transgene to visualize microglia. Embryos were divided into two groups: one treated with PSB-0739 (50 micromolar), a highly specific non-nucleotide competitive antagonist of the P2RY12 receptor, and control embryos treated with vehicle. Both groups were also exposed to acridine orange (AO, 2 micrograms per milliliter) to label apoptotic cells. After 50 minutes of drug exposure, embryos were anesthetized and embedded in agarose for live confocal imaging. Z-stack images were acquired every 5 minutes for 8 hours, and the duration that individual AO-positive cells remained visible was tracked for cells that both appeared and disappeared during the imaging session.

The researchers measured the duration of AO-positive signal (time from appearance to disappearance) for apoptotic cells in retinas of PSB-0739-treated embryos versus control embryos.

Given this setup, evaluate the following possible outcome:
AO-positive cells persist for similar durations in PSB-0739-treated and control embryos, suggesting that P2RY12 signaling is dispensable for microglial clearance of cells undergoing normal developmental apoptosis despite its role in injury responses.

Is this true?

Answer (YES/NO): NO